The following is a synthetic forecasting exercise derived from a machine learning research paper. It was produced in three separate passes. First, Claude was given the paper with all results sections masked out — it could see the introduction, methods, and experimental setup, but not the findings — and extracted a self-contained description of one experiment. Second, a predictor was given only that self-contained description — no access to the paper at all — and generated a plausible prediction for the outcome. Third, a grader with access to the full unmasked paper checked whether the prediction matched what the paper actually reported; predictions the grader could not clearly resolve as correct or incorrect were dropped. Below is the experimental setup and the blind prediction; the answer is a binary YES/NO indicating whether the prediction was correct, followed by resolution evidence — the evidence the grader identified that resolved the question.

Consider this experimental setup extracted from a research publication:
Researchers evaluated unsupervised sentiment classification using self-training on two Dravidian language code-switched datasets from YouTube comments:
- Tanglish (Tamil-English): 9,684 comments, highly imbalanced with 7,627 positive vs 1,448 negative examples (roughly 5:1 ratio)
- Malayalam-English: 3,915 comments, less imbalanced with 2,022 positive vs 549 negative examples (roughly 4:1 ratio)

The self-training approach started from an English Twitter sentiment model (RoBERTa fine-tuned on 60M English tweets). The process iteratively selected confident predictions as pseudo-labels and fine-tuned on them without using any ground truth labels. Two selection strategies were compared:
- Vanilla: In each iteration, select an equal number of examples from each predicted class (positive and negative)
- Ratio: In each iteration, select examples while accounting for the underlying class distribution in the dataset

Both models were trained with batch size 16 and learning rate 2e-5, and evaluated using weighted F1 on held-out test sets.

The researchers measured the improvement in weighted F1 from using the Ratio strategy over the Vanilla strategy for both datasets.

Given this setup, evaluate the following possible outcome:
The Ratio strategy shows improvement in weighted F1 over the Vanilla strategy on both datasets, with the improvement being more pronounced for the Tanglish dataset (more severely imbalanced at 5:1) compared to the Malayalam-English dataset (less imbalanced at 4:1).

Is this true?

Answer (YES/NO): NO